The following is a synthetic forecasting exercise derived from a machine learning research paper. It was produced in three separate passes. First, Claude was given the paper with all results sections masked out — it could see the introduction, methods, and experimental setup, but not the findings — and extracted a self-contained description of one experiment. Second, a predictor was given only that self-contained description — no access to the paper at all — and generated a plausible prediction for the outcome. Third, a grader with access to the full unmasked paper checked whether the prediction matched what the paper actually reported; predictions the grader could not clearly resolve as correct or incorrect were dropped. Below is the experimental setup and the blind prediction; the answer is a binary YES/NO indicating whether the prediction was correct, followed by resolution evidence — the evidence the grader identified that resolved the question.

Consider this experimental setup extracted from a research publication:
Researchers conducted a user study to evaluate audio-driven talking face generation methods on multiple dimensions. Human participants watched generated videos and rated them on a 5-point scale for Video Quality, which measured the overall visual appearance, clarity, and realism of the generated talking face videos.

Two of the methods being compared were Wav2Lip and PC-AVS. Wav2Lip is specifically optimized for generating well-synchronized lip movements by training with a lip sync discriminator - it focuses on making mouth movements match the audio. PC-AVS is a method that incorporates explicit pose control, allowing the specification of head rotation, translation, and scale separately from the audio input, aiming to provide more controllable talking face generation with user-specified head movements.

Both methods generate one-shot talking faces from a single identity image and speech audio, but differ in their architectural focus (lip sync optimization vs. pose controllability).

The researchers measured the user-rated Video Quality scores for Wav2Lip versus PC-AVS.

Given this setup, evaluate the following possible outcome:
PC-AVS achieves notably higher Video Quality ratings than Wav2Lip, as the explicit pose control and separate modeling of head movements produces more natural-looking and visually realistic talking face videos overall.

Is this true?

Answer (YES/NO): NO